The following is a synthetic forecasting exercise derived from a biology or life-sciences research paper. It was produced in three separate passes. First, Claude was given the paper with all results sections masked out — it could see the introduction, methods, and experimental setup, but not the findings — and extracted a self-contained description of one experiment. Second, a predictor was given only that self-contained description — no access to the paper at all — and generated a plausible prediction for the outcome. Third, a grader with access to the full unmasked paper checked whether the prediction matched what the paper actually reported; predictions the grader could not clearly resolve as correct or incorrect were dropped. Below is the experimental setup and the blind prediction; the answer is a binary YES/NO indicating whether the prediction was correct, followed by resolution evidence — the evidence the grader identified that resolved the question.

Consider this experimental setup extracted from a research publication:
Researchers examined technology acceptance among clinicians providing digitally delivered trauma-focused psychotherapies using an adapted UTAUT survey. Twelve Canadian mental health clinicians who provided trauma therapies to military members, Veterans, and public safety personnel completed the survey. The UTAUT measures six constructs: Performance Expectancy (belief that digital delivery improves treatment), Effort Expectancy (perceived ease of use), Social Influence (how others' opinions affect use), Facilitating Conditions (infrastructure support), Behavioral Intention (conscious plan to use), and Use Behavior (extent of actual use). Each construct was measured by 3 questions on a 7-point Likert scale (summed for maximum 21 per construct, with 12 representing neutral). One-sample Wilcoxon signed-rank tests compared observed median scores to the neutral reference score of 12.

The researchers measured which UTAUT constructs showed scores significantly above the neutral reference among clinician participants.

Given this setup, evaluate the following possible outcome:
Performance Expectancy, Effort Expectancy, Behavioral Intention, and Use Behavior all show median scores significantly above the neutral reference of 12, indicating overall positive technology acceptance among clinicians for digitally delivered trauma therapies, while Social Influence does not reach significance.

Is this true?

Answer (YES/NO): YES